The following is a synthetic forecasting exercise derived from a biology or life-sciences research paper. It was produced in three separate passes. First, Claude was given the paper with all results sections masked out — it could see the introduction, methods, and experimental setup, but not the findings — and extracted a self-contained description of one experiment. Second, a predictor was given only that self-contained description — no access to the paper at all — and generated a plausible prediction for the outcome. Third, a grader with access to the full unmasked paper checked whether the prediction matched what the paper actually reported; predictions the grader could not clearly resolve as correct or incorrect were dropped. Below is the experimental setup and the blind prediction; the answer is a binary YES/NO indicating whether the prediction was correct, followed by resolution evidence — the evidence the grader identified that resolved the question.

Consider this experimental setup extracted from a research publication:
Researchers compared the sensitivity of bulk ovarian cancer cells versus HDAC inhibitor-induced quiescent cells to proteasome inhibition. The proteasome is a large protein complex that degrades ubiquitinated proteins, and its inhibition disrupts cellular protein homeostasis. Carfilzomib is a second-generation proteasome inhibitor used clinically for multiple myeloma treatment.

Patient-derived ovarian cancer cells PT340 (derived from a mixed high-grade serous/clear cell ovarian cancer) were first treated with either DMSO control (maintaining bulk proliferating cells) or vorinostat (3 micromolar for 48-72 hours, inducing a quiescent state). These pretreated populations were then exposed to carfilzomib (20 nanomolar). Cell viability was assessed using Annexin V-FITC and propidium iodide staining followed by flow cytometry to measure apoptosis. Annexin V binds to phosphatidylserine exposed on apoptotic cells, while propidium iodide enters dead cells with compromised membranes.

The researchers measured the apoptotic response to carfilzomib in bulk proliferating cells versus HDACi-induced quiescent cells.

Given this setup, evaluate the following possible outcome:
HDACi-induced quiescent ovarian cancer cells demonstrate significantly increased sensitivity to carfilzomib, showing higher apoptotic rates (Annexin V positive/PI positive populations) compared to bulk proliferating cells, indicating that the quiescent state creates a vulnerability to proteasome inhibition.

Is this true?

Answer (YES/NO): YES